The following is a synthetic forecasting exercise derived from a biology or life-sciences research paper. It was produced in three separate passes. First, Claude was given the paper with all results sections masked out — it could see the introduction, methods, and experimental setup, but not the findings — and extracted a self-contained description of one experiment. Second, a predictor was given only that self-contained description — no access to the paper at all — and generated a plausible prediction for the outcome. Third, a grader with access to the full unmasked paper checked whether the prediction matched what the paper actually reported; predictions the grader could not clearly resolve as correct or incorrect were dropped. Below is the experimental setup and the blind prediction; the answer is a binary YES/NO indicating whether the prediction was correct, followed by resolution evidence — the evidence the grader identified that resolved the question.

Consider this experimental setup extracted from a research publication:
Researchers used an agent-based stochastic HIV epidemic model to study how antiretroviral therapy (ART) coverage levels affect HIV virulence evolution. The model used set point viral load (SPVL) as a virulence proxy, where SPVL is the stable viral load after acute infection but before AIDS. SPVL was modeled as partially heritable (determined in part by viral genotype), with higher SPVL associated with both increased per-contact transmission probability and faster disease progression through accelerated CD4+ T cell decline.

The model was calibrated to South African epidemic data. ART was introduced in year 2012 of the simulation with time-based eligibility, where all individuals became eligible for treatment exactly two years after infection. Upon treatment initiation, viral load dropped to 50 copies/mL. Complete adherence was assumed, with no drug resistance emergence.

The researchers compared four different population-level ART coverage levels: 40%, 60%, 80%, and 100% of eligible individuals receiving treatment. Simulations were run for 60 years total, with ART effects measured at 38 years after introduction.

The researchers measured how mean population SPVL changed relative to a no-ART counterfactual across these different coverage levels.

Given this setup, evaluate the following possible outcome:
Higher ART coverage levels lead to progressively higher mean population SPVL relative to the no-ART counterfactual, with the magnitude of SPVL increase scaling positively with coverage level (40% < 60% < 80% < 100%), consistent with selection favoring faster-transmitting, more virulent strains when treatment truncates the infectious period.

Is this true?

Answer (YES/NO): YES